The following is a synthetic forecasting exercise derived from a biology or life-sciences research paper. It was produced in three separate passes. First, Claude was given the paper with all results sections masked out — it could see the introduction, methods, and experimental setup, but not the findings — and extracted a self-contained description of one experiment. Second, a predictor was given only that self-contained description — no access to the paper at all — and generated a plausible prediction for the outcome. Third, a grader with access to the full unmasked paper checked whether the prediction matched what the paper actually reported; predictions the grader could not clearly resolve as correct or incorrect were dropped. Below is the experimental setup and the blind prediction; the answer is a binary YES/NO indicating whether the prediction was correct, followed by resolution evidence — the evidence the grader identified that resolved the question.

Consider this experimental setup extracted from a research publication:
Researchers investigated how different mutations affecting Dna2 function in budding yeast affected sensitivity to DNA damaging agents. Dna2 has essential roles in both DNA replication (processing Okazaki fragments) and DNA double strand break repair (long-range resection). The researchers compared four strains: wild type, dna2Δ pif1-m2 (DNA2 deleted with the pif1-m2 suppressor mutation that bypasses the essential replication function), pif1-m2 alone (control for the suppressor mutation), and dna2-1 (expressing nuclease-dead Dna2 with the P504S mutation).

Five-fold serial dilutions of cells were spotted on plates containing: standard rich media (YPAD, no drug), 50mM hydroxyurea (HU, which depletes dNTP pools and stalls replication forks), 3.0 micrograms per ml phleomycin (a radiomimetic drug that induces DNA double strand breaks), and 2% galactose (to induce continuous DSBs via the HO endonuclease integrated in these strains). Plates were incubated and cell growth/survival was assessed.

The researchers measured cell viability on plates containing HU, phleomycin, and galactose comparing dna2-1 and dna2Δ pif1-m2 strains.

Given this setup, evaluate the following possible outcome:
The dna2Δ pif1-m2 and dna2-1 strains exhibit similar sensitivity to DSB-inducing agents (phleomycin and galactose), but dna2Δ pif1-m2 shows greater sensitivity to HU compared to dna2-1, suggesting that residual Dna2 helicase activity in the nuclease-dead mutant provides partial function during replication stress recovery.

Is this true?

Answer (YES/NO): NO